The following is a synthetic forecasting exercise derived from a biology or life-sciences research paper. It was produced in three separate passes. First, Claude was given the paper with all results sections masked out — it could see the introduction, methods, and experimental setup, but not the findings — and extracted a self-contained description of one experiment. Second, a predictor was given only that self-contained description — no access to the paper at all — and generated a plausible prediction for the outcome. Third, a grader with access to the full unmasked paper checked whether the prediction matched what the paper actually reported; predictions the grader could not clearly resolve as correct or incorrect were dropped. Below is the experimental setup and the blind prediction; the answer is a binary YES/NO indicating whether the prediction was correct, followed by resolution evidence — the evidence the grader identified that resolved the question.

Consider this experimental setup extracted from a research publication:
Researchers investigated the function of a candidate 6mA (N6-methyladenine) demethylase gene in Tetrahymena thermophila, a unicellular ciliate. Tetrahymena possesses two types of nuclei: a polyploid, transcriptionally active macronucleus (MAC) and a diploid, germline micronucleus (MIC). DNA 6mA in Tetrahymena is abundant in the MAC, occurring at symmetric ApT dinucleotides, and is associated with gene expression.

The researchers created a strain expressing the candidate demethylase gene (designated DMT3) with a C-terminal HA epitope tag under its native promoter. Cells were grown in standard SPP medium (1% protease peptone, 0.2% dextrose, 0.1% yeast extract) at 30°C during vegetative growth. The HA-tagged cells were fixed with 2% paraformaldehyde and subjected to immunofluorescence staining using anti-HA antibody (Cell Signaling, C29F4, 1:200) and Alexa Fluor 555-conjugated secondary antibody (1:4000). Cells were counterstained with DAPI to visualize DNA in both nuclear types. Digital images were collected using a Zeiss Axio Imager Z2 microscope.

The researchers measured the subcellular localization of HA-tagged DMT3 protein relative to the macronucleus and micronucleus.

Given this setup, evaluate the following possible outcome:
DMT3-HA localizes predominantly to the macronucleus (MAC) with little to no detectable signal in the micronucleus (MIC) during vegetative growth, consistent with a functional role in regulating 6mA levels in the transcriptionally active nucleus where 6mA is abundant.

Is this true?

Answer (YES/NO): YES